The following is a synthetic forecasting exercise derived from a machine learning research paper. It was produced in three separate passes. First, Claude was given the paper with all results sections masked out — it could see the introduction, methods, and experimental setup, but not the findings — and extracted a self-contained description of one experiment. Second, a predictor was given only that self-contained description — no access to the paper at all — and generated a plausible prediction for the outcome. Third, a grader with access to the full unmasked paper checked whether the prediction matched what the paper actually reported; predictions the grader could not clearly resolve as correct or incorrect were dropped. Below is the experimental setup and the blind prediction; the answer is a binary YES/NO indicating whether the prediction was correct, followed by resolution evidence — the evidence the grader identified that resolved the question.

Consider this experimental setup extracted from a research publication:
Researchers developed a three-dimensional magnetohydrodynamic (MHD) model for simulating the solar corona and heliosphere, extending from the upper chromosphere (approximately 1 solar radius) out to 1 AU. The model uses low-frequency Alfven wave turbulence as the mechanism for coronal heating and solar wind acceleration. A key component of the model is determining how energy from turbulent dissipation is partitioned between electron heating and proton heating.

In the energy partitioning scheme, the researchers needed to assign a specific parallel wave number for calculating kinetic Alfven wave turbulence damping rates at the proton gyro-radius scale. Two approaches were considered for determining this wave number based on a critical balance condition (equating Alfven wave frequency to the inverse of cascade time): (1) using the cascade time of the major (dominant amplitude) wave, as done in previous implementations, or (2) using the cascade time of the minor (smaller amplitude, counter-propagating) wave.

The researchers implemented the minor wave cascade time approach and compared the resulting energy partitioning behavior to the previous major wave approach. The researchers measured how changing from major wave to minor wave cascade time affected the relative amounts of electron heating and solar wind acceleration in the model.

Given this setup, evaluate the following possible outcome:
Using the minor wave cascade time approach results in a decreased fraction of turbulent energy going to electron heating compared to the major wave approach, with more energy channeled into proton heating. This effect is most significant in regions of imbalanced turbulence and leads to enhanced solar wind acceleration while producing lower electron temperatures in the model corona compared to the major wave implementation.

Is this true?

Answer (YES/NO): NO